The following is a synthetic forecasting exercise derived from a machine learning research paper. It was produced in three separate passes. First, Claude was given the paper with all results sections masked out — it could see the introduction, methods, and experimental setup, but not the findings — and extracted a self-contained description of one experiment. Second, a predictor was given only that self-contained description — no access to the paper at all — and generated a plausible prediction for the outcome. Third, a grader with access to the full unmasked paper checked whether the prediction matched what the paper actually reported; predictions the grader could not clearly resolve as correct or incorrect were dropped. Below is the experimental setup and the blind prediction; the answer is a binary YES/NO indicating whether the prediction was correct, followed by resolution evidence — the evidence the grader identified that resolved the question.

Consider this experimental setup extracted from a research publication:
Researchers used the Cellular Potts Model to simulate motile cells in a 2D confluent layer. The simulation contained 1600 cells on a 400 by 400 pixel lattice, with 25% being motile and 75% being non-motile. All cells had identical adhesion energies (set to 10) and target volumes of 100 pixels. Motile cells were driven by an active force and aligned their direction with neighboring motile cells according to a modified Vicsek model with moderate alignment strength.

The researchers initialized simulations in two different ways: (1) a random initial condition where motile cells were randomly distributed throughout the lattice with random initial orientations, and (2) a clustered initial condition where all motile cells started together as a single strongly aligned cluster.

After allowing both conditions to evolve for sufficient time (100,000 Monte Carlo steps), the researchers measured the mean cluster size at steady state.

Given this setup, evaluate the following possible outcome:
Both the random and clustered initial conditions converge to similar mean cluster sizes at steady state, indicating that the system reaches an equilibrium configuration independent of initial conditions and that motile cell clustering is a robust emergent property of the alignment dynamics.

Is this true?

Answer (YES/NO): YES